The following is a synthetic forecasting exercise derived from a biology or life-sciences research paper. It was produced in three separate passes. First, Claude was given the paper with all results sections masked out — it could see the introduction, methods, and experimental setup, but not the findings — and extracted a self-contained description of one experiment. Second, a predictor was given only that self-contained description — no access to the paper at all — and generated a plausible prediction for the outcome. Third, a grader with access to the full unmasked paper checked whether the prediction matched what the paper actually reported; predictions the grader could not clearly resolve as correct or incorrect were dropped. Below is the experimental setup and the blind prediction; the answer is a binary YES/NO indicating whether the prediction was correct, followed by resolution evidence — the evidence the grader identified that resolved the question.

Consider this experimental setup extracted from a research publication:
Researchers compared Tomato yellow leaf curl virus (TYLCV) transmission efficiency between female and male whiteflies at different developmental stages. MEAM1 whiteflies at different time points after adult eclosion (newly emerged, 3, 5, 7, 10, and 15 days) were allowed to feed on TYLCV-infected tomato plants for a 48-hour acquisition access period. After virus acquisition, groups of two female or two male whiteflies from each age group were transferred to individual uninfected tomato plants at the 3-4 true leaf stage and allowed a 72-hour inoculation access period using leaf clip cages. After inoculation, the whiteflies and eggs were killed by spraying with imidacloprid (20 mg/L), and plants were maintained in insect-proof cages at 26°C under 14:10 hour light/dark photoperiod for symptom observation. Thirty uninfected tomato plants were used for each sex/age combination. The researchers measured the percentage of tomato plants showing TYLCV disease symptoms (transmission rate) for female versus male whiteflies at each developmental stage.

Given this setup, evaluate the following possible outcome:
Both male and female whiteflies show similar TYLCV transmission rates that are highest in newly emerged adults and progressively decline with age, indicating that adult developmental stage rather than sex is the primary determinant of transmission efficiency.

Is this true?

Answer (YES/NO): NO